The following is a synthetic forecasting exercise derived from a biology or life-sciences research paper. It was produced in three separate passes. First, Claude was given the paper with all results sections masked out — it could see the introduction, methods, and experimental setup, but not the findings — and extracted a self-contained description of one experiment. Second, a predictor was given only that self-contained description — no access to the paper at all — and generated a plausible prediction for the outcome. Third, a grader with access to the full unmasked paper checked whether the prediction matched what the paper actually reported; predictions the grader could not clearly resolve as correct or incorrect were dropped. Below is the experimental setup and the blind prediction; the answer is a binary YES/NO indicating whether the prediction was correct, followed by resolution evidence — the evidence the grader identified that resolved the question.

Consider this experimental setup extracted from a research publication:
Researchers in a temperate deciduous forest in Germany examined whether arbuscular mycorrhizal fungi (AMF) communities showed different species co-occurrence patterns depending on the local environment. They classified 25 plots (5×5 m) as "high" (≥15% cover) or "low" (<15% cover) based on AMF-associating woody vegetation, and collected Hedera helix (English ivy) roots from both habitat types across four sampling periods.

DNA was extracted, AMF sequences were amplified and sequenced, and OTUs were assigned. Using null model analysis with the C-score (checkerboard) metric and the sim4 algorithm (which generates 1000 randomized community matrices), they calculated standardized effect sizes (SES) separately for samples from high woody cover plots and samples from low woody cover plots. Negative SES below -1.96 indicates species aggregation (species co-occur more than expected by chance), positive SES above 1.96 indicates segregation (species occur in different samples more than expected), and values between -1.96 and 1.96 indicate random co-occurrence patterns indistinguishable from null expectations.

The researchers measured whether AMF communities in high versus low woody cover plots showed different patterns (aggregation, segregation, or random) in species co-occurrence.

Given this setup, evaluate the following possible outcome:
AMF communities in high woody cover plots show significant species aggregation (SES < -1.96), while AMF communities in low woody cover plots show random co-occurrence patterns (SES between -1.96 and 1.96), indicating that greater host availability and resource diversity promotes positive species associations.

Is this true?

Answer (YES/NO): NO